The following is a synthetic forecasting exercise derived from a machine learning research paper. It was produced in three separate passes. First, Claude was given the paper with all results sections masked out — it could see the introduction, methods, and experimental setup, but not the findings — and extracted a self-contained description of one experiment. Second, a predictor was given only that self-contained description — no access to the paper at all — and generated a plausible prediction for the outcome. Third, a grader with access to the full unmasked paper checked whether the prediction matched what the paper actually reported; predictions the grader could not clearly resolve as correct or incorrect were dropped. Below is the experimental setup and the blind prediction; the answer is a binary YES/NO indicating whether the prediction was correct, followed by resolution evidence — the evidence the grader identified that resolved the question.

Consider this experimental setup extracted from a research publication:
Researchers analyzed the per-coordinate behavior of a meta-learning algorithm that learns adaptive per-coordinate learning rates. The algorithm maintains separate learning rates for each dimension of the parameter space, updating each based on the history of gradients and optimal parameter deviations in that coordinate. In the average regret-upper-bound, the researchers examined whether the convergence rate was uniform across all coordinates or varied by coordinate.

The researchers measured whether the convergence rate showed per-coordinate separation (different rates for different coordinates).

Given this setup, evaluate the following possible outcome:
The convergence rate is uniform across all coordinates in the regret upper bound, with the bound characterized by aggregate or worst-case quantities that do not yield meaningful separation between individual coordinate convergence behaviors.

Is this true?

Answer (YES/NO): NO